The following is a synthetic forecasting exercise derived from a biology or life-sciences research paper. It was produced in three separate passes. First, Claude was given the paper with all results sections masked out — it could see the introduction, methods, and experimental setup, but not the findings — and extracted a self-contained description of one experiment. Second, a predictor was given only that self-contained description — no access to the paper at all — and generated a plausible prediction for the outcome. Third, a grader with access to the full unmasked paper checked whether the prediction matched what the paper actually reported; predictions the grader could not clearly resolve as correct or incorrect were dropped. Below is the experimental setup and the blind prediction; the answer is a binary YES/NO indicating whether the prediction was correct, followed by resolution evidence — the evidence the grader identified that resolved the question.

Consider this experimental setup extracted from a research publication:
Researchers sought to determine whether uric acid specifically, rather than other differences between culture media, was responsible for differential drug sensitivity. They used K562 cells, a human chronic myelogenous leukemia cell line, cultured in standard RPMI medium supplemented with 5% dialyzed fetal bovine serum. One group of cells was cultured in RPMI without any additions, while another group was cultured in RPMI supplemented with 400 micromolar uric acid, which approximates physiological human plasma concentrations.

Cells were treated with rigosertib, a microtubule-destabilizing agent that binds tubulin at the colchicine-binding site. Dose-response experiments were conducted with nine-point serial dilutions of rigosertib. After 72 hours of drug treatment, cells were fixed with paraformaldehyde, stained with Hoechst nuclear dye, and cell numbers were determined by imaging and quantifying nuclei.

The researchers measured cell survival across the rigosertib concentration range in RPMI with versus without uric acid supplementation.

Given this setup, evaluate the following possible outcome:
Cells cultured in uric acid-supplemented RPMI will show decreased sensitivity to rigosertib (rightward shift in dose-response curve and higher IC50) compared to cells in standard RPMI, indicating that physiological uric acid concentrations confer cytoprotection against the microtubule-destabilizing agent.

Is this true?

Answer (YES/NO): YES